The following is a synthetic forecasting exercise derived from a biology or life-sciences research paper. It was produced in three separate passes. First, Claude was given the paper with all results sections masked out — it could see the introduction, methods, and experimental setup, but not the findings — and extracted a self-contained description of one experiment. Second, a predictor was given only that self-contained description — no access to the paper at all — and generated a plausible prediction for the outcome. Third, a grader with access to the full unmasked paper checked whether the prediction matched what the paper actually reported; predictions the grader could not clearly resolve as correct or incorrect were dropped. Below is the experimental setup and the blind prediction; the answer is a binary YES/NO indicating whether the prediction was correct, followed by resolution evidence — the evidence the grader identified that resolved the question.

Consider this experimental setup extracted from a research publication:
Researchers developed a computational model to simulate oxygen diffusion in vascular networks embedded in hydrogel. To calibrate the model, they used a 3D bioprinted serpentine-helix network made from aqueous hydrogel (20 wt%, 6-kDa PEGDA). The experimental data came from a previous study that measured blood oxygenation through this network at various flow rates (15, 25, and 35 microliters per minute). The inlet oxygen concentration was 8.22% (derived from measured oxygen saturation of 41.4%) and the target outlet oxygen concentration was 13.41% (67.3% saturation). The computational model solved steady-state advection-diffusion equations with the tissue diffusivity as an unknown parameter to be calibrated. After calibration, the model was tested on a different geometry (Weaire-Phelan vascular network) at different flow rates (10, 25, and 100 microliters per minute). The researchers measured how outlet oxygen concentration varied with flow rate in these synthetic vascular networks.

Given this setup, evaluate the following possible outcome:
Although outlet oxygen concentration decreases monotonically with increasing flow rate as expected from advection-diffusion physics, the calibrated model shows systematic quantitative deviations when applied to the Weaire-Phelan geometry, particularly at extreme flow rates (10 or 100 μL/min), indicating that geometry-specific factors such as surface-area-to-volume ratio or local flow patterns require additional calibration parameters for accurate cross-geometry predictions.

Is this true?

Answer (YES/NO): NO